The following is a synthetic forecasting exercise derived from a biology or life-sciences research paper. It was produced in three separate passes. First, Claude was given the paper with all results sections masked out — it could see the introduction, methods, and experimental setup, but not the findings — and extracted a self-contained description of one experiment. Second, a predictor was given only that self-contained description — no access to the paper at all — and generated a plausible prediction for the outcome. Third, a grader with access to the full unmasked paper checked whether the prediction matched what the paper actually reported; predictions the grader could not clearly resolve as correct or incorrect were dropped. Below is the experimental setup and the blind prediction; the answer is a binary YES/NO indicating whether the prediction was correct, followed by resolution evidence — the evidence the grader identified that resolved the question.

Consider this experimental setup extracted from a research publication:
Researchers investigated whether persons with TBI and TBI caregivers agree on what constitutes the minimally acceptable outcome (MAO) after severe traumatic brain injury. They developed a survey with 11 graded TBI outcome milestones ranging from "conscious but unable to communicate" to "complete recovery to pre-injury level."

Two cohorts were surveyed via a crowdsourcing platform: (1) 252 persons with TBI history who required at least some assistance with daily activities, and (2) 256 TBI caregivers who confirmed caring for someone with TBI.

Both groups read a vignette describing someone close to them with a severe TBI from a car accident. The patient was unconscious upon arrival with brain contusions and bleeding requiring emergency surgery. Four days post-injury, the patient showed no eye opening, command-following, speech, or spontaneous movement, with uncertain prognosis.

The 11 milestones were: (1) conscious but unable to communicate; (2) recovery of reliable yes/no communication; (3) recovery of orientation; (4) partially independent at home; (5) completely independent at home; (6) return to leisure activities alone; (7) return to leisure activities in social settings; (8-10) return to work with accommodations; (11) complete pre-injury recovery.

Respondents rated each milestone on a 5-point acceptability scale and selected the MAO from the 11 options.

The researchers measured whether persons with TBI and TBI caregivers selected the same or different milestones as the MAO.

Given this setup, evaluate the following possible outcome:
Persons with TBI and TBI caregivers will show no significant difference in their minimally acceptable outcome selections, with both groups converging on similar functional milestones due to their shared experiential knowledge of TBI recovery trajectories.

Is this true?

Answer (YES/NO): YES